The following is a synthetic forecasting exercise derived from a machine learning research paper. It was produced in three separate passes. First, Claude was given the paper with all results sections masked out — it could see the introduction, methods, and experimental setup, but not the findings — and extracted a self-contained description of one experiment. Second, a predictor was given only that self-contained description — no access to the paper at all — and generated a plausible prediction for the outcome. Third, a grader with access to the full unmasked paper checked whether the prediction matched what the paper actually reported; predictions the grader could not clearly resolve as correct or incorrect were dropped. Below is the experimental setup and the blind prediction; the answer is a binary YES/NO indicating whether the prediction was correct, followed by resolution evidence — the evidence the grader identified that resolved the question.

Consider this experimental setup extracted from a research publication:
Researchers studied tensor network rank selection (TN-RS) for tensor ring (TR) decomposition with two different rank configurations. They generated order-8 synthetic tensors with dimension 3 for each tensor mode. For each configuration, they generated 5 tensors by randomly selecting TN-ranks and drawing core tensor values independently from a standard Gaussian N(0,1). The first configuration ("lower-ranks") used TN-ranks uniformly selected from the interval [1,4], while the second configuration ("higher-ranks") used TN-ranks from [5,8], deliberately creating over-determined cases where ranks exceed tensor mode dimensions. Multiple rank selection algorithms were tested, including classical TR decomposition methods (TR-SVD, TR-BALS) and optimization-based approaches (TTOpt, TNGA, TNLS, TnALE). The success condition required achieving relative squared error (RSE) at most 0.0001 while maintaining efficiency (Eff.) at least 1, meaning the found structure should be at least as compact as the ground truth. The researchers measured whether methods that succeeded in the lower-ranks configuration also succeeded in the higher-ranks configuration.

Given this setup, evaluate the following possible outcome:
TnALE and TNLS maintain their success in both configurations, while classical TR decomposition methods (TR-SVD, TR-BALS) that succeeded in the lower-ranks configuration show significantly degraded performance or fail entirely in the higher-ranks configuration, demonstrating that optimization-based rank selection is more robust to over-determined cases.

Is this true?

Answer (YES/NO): NO